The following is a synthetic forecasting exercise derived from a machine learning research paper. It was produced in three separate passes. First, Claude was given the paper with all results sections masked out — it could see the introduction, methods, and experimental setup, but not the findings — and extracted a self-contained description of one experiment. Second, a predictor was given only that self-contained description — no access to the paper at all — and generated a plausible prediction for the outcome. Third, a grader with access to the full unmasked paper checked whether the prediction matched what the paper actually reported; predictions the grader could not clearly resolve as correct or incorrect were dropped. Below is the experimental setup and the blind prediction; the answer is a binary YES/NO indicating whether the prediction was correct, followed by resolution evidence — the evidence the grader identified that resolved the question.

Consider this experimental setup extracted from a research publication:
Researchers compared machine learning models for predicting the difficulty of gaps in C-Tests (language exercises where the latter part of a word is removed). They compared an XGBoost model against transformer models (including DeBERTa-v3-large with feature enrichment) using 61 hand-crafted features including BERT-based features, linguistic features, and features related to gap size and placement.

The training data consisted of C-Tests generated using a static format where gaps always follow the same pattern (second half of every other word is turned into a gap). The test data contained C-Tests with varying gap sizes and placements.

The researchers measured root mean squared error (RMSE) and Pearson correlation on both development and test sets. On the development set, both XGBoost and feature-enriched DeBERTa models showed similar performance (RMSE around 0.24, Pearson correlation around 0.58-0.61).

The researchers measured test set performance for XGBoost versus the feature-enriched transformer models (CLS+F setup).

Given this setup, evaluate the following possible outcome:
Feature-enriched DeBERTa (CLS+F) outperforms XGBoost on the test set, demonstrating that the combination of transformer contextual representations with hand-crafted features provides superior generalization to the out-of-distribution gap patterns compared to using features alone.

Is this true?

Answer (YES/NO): NO